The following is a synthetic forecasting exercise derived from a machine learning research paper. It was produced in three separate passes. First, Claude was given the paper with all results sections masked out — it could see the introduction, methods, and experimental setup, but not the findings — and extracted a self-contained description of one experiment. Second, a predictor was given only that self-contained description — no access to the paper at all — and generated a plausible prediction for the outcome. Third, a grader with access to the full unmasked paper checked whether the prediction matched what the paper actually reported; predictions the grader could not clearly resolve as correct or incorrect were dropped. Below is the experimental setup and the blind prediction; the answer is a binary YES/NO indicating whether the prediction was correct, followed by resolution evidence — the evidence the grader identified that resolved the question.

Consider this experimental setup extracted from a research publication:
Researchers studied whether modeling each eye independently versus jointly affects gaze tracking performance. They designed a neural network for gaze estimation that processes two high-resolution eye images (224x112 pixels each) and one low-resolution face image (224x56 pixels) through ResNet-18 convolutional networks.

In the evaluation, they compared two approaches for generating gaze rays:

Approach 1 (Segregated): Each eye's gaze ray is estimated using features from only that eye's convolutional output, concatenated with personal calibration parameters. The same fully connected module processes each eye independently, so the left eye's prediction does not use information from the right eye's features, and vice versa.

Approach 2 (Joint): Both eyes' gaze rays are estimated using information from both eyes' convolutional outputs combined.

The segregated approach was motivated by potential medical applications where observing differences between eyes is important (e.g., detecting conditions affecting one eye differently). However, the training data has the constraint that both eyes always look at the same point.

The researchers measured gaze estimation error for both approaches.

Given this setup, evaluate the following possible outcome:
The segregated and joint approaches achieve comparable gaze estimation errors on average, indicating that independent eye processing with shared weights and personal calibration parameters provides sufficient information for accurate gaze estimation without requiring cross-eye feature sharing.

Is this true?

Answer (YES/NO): NO